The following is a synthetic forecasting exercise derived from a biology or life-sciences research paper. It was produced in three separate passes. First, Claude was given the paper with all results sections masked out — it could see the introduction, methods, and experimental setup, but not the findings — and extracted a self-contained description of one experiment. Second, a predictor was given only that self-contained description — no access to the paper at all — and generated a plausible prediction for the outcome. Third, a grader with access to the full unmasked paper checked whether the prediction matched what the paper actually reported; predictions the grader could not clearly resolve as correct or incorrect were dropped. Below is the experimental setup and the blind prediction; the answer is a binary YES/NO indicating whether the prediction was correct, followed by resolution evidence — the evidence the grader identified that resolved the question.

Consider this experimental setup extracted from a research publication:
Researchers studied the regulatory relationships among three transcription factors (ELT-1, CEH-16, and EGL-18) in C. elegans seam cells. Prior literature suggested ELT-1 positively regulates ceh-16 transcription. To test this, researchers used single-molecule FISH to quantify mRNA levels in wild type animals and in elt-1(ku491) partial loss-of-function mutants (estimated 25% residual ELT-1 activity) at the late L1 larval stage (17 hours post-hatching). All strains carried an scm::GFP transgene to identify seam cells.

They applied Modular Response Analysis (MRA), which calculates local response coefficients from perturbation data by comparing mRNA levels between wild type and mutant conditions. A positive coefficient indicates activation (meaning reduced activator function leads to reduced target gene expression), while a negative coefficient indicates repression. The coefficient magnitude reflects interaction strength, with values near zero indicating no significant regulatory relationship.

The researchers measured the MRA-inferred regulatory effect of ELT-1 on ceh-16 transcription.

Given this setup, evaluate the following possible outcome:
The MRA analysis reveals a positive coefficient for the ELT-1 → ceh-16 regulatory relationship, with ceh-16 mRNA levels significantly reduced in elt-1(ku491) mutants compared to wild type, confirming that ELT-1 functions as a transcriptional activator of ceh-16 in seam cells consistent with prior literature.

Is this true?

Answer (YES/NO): YES